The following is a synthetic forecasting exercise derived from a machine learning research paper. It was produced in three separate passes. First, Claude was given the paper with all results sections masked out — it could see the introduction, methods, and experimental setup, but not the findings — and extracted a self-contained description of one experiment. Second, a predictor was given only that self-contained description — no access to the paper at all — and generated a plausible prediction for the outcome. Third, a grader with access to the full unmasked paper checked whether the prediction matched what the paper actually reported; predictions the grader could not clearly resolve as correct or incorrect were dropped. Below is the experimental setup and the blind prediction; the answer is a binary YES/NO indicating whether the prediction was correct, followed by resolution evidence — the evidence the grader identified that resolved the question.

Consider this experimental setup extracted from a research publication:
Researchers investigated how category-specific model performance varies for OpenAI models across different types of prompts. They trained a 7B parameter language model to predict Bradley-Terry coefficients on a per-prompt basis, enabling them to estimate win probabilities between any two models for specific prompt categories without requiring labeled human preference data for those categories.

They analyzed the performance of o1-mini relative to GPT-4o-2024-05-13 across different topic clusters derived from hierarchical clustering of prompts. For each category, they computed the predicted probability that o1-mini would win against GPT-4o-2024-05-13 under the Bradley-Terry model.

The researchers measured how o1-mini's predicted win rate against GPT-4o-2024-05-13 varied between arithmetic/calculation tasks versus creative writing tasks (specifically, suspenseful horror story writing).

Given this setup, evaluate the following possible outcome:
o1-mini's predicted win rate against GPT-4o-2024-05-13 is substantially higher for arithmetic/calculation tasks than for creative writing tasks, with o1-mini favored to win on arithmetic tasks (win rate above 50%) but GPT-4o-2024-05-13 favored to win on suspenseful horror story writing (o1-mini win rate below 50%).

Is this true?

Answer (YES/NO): YES